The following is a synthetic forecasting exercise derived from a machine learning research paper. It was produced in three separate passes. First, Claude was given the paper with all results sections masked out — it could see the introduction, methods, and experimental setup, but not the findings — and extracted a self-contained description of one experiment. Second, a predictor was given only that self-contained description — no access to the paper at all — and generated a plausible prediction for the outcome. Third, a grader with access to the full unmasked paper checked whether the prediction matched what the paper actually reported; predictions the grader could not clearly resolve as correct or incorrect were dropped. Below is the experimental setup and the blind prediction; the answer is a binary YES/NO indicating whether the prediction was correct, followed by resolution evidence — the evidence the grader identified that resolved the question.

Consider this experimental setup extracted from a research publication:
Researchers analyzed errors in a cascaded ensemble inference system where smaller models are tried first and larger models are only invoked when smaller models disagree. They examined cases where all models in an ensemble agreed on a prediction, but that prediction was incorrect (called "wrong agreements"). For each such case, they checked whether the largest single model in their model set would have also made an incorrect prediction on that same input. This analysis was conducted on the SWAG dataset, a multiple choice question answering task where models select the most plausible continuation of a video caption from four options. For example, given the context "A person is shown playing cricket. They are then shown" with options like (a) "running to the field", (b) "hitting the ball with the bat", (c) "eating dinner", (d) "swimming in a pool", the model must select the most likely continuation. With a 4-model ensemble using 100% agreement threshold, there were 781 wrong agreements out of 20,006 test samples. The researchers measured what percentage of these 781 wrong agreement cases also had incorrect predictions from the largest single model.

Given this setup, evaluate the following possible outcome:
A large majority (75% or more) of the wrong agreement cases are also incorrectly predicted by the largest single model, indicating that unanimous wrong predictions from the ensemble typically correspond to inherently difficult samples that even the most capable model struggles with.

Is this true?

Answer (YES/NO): NO